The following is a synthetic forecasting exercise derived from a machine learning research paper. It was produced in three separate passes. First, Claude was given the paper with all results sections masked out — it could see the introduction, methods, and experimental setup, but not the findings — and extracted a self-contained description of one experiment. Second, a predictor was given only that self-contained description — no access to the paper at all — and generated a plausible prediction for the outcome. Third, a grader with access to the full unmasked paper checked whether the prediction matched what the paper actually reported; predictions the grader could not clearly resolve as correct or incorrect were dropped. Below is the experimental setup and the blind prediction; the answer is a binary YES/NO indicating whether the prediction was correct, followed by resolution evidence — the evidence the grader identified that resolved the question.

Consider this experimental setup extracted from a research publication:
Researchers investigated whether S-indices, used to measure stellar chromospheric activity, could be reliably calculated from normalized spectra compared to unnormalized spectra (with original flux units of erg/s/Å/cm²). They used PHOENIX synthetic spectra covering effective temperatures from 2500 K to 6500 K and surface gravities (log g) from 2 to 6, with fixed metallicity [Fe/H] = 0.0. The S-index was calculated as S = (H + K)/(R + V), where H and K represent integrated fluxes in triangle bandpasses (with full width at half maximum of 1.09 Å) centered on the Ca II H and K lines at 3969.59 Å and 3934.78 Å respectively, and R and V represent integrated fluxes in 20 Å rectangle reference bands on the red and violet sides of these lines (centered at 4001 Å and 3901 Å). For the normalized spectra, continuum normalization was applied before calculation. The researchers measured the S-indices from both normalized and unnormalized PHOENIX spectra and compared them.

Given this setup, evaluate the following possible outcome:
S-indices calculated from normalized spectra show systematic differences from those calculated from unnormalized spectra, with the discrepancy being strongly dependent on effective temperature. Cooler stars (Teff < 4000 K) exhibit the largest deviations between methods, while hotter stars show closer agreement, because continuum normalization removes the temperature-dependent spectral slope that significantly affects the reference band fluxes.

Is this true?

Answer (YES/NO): NO